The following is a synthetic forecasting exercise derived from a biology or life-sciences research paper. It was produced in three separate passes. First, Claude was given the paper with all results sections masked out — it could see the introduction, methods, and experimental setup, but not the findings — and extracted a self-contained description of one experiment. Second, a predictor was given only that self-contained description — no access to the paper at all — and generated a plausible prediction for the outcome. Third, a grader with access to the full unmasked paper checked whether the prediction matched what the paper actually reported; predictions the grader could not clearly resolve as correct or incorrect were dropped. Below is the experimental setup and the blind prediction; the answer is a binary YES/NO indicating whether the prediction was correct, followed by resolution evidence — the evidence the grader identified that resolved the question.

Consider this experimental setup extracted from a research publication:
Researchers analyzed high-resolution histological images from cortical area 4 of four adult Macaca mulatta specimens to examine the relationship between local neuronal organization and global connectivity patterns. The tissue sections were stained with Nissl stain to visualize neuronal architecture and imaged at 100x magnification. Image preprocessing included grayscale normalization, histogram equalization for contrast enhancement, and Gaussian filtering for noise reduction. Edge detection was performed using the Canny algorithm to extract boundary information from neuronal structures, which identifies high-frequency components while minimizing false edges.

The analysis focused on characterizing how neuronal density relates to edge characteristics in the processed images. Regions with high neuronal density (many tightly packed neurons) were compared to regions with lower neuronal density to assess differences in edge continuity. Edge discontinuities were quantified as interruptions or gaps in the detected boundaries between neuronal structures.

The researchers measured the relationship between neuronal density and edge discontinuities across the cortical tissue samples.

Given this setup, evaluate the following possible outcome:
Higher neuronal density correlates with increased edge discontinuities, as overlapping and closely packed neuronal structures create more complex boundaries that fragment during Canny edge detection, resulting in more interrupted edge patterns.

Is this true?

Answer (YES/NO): NO